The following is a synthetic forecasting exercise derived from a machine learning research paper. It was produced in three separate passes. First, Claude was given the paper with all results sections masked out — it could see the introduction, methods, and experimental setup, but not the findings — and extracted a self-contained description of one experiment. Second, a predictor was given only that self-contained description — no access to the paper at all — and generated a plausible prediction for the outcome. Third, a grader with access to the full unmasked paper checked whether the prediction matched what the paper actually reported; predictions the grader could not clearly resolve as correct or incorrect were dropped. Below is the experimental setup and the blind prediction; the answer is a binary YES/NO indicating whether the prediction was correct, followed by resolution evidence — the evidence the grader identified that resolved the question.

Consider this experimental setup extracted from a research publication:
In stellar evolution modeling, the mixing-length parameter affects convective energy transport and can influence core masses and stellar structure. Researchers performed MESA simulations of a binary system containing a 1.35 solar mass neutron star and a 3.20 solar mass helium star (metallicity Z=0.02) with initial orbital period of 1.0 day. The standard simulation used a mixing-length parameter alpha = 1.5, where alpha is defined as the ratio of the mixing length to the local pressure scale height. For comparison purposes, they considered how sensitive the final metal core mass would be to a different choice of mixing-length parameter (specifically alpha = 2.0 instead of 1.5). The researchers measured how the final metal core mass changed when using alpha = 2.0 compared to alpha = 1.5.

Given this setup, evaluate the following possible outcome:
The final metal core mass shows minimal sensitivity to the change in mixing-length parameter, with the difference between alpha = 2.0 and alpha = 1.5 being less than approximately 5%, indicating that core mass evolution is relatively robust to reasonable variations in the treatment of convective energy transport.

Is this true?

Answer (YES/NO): YES